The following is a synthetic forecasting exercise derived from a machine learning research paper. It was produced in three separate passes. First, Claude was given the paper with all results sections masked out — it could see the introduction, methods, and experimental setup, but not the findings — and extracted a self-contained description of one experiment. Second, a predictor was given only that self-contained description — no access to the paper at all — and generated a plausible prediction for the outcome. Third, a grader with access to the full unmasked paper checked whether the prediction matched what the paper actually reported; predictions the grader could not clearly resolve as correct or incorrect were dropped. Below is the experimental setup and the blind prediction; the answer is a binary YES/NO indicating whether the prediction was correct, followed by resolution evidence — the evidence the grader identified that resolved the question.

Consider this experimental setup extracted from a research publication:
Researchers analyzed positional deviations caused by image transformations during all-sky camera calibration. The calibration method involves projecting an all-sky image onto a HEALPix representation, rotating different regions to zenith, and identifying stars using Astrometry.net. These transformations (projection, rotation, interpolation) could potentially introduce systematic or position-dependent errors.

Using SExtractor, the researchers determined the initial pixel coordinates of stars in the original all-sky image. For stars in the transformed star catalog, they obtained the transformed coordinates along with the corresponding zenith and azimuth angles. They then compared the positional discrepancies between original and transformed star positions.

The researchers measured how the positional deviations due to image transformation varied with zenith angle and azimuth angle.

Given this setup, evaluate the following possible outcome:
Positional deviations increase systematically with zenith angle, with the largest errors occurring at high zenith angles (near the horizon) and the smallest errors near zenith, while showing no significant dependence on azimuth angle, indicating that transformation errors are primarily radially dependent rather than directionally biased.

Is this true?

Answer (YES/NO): NO